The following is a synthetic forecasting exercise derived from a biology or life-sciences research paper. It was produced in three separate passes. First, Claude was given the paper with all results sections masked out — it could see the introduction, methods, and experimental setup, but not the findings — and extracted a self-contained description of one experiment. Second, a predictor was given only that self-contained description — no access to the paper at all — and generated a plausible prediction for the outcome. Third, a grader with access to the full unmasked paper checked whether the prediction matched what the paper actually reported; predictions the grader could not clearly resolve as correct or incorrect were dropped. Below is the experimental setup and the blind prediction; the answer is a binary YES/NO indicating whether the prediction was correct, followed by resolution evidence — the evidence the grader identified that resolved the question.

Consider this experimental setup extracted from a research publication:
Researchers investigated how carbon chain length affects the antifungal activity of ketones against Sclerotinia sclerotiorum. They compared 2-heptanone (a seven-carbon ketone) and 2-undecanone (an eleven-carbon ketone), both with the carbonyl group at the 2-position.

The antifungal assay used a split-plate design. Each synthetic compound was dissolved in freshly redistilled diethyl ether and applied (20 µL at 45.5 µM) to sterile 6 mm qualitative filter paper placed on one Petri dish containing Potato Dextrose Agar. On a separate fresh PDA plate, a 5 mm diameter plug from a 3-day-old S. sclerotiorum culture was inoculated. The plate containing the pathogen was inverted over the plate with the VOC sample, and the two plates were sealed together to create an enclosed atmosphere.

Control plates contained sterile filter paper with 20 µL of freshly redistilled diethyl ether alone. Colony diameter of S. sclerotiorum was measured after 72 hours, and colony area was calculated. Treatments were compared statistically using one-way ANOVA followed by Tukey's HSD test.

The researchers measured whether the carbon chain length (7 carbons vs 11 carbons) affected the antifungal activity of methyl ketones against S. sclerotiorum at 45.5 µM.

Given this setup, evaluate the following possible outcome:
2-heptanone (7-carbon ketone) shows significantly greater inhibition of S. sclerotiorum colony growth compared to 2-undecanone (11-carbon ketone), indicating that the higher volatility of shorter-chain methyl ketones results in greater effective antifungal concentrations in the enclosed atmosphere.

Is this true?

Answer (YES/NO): NO